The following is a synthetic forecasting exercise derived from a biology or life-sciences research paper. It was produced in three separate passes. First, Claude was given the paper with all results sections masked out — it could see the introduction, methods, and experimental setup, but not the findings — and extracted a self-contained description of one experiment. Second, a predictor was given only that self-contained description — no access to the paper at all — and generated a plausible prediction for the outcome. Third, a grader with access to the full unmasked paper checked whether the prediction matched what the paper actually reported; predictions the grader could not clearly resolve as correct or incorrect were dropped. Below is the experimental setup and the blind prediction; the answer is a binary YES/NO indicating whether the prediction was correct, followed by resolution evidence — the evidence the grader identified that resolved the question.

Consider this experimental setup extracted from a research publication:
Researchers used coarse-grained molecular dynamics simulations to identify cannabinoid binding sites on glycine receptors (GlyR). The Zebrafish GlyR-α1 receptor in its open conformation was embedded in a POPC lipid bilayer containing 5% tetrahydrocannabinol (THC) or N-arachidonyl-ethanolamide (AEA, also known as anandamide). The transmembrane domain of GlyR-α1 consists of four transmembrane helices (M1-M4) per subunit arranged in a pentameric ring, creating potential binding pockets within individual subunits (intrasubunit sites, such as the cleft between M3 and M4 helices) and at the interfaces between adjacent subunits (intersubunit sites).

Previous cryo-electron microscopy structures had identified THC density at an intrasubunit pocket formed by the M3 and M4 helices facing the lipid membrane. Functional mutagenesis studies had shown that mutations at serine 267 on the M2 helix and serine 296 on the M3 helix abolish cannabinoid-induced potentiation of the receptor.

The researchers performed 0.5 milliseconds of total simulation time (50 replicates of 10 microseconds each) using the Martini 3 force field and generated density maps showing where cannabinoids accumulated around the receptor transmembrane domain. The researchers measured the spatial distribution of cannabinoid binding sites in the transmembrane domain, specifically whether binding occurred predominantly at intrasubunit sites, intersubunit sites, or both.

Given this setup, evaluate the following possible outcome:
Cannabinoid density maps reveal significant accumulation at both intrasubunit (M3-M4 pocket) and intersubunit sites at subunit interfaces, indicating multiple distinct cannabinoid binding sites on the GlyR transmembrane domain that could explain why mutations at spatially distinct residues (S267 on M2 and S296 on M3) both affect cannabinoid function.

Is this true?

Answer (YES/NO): YES